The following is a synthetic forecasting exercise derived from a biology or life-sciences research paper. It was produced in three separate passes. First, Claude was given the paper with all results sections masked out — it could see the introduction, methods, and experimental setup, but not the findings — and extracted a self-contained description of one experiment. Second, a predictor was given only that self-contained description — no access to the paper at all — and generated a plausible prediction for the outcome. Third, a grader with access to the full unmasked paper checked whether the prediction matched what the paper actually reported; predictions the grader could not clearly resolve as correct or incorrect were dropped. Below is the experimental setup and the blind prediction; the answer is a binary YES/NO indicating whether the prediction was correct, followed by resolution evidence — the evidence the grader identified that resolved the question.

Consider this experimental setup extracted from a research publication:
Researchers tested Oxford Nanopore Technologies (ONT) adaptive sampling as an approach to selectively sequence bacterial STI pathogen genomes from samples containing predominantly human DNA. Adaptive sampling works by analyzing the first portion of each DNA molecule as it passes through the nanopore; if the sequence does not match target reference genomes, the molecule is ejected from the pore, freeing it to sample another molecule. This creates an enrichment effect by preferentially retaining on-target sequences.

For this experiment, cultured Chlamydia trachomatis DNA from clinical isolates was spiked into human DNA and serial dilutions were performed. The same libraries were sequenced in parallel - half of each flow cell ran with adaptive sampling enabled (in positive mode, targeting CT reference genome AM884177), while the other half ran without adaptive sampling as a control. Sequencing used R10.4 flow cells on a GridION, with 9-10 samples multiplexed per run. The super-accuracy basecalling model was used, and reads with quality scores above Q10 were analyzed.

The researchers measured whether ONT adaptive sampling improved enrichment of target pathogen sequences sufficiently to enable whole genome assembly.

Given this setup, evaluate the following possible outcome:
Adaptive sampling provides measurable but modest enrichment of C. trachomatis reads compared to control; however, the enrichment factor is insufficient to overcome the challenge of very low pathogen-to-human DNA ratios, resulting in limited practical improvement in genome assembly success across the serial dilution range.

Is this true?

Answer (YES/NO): NO